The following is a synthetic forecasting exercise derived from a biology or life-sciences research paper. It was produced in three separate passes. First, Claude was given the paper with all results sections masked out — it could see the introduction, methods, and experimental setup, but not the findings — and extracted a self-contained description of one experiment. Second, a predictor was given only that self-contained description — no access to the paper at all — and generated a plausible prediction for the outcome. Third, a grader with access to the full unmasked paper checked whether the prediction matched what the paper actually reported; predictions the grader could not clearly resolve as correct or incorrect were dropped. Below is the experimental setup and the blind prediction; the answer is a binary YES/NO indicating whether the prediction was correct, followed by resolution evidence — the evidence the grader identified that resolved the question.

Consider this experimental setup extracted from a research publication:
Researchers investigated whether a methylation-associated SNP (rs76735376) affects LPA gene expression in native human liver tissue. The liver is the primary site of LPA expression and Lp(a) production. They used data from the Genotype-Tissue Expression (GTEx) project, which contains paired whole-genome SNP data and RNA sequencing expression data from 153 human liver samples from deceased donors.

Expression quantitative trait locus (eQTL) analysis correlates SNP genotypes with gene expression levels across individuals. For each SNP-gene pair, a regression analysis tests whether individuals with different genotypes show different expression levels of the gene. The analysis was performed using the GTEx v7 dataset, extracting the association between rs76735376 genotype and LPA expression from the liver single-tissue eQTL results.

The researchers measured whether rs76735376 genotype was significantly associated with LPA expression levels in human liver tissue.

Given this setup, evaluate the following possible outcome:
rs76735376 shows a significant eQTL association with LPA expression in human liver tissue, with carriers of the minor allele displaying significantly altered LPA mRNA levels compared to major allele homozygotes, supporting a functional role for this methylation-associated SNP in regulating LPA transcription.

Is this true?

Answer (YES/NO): YES